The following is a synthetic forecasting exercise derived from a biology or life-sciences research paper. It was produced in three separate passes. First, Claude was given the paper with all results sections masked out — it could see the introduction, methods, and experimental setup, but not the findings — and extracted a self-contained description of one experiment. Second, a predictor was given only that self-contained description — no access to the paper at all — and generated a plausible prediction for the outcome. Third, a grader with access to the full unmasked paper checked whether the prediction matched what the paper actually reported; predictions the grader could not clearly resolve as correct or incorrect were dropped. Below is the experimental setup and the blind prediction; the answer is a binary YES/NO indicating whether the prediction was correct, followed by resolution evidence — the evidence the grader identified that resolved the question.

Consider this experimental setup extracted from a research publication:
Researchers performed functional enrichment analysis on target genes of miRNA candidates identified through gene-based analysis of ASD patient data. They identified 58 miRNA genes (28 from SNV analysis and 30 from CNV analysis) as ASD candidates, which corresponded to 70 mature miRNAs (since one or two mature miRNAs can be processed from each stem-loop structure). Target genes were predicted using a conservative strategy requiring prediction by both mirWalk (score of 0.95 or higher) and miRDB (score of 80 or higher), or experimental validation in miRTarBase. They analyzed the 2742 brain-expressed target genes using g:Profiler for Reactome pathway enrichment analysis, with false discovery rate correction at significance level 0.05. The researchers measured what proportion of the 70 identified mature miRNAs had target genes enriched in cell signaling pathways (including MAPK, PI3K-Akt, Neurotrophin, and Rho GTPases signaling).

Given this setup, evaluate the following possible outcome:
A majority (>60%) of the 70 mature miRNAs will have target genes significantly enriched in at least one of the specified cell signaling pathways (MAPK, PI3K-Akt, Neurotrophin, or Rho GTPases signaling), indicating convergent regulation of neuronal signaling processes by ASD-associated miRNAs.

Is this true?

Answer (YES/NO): YES